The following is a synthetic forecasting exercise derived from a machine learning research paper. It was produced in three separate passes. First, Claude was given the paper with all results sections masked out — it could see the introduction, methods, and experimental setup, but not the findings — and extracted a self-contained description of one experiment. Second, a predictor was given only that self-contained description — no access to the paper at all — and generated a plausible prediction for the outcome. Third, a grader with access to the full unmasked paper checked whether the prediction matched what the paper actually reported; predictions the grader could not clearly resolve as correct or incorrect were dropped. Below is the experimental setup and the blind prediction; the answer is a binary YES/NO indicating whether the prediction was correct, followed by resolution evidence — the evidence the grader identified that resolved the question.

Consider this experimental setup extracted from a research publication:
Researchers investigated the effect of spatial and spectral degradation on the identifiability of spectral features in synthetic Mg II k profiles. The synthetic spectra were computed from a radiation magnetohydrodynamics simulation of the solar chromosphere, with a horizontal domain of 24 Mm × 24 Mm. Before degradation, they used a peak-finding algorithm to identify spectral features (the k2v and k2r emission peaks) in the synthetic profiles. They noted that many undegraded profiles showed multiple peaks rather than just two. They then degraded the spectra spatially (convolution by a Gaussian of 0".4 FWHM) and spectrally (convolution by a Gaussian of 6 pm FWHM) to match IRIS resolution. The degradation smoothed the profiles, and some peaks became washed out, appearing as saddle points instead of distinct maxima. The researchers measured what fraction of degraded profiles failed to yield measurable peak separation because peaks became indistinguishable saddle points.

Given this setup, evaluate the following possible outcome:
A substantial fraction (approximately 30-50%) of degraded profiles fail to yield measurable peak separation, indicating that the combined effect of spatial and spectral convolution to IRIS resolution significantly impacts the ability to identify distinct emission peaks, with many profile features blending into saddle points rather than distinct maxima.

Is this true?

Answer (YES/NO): NO